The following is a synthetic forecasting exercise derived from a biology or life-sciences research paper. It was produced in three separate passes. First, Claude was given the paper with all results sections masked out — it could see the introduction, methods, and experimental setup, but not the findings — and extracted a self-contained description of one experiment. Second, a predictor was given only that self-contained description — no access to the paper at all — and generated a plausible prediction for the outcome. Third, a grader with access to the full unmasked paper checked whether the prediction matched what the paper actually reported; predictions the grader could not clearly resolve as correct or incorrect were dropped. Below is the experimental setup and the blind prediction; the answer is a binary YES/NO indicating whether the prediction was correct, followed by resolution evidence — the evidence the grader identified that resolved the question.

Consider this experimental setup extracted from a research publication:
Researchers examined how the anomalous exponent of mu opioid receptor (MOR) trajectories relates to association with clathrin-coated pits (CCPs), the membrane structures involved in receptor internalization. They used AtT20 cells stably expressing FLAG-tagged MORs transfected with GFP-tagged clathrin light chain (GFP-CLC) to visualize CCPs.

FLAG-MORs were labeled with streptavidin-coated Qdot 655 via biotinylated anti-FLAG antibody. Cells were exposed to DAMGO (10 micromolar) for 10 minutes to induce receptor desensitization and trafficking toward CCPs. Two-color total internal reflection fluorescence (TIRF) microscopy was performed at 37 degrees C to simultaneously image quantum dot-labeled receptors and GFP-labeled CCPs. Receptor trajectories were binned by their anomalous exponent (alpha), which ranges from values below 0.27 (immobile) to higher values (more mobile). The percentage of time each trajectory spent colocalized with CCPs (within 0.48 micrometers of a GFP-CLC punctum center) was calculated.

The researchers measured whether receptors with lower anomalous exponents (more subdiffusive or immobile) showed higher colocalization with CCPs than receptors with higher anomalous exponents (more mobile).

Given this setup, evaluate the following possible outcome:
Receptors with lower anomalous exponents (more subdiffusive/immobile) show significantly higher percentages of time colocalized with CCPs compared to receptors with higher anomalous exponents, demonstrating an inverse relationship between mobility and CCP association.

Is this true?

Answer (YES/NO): NO